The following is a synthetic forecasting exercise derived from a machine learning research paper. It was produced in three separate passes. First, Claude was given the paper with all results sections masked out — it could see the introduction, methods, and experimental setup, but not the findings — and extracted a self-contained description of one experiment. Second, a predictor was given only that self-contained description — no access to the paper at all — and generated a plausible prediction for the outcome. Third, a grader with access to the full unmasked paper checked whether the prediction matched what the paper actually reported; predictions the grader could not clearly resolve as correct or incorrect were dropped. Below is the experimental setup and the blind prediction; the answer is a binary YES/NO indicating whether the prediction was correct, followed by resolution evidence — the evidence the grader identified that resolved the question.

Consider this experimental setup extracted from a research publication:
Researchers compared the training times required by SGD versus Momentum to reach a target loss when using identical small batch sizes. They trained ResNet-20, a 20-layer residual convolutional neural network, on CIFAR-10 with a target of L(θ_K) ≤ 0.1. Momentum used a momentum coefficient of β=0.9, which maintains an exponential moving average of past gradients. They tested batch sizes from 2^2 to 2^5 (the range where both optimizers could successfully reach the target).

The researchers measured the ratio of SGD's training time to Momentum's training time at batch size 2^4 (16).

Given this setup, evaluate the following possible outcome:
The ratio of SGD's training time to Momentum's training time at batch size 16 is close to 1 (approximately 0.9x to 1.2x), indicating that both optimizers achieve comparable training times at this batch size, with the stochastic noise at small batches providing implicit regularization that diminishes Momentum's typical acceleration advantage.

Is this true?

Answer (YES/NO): NO